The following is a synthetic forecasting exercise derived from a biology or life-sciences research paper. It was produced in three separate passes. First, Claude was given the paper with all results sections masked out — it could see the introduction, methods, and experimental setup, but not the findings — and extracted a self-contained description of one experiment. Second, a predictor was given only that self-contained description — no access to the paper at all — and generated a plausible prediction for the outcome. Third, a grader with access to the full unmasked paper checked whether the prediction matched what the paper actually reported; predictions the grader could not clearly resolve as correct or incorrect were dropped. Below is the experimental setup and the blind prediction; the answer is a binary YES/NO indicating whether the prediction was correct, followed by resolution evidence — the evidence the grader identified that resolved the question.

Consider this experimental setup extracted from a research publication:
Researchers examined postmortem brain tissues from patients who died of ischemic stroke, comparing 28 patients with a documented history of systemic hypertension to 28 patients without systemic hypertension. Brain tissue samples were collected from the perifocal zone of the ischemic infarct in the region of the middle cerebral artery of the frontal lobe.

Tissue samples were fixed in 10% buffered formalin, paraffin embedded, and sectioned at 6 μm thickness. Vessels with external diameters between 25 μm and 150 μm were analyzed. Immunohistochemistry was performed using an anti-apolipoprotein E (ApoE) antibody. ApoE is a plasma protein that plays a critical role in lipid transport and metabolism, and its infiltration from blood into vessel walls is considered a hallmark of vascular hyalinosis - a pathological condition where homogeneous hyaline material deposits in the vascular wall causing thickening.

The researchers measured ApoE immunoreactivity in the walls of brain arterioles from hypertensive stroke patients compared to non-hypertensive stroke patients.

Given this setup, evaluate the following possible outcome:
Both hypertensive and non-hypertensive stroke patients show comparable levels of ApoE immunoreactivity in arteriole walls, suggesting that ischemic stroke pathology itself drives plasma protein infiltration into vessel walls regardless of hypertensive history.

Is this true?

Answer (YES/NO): NO